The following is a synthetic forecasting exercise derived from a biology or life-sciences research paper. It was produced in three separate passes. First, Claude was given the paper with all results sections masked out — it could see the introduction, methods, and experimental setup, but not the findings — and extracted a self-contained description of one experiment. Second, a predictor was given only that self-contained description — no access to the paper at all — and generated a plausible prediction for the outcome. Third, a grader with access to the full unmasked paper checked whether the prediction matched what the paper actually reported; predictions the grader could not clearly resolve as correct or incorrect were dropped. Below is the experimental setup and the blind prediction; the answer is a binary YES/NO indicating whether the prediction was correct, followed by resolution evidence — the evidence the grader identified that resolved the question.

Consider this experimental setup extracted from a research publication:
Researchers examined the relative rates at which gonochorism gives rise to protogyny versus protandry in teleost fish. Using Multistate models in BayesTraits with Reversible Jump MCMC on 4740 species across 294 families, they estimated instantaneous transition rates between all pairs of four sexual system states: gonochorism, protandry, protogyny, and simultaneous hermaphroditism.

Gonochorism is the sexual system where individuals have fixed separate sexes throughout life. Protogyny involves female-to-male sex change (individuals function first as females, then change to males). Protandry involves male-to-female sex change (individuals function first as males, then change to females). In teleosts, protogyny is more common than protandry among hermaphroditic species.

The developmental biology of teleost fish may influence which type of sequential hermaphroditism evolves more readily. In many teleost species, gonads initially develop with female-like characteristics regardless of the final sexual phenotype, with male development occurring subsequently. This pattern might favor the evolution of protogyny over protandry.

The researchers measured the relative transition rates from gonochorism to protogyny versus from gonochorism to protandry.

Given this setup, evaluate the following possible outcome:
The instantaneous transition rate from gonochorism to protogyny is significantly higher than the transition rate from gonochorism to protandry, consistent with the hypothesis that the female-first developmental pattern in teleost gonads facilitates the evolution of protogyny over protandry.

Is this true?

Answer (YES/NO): NO